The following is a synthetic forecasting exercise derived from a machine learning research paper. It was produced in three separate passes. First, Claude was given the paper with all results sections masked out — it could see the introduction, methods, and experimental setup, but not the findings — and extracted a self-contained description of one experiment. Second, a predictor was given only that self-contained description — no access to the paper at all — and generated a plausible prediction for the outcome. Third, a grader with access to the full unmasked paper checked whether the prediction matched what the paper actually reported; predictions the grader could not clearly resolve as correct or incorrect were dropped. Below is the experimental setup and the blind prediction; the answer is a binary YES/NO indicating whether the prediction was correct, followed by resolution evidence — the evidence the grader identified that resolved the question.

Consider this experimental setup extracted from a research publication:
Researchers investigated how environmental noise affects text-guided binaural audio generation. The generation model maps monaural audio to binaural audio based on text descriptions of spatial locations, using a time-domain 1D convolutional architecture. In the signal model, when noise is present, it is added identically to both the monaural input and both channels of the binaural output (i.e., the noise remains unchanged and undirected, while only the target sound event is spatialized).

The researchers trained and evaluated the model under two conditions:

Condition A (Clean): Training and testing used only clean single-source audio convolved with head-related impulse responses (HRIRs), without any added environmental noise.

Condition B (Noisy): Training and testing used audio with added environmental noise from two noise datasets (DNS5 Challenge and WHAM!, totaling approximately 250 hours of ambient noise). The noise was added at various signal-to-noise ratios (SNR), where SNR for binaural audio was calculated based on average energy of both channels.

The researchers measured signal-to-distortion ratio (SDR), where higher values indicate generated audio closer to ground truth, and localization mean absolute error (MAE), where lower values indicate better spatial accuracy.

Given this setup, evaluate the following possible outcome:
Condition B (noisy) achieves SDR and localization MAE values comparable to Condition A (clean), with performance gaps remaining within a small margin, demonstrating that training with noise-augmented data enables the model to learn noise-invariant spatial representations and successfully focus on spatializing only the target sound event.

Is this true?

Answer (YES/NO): NO